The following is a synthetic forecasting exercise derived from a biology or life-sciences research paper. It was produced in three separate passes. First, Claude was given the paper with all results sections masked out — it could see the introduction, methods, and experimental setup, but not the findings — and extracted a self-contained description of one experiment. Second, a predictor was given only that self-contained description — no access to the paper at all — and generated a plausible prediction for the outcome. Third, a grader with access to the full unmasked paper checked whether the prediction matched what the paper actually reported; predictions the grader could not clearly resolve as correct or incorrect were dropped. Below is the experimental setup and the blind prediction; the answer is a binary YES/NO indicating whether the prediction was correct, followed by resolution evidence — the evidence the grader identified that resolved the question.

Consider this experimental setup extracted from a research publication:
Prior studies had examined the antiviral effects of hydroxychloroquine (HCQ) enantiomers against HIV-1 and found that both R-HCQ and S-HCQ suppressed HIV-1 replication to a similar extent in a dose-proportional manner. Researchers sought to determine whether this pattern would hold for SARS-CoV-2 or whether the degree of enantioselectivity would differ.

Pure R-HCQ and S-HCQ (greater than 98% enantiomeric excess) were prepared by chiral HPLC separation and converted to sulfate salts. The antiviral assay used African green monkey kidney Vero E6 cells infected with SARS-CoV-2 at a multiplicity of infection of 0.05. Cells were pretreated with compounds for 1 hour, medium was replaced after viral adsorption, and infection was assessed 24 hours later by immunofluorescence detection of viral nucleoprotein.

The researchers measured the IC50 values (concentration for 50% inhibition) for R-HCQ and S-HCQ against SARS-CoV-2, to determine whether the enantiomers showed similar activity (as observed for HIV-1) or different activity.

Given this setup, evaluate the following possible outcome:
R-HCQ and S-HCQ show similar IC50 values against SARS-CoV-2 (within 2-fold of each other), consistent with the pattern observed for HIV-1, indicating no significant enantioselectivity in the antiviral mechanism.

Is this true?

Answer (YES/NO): NO